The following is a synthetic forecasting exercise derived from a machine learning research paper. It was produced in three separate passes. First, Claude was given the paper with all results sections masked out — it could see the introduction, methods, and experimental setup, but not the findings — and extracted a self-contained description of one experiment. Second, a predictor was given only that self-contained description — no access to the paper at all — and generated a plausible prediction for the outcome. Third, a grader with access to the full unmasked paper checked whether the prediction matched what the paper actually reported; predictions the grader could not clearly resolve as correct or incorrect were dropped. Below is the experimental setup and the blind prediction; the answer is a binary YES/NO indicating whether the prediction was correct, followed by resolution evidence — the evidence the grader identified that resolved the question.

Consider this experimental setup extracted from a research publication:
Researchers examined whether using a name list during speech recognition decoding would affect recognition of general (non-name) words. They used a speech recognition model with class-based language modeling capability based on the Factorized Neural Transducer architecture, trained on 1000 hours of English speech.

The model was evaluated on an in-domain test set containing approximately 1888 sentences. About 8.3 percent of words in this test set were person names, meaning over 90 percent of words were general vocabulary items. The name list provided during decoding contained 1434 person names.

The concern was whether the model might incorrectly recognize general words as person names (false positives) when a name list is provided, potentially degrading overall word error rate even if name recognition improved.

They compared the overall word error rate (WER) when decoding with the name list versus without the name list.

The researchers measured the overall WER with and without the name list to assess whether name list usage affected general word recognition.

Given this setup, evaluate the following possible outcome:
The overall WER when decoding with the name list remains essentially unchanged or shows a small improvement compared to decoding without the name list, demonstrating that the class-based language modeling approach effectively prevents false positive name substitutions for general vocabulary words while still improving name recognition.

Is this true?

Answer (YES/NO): NO